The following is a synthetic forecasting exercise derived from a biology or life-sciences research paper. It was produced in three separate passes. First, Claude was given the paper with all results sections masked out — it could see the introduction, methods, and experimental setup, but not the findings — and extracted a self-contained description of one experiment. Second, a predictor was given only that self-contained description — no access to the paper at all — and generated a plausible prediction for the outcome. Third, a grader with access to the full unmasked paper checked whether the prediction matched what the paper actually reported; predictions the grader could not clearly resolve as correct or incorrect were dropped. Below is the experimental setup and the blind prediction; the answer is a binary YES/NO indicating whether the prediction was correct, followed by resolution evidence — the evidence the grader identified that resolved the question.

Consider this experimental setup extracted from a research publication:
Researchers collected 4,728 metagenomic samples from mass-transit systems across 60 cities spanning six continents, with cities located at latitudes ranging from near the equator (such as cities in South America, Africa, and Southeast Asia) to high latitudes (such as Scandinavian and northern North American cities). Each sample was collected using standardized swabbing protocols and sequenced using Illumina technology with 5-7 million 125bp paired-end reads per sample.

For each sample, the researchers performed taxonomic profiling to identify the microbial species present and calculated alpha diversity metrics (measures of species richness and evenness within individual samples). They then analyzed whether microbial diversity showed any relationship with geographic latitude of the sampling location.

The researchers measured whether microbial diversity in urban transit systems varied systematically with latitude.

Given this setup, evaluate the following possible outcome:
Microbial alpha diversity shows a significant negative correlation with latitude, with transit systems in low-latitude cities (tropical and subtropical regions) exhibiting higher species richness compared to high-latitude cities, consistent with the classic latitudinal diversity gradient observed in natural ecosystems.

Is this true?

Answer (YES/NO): YES